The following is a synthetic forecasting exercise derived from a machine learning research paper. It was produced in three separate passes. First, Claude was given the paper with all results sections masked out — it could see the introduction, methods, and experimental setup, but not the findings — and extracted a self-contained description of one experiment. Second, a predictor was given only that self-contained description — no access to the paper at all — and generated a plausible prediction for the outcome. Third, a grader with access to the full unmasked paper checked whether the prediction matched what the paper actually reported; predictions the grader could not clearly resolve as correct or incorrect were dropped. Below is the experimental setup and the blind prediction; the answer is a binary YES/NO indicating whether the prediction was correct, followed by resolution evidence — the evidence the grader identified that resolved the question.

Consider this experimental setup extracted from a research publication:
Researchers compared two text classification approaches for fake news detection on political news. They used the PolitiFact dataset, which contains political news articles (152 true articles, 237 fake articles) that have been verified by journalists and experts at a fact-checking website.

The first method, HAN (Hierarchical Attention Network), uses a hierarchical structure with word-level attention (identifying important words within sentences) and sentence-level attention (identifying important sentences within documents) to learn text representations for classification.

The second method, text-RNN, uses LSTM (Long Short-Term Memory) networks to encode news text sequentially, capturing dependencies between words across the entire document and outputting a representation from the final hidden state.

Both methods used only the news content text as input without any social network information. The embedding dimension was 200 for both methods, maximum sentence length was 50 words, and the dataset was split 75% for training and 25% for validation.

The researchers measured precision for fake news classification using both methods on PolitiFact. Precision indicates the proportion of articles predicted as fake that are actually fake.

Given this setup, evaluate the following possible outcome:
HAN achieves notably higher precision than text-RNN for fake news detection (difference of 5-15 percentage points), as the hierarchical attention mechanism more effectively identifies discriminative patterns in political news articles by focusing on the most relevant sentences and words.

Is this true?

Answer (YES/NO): YES